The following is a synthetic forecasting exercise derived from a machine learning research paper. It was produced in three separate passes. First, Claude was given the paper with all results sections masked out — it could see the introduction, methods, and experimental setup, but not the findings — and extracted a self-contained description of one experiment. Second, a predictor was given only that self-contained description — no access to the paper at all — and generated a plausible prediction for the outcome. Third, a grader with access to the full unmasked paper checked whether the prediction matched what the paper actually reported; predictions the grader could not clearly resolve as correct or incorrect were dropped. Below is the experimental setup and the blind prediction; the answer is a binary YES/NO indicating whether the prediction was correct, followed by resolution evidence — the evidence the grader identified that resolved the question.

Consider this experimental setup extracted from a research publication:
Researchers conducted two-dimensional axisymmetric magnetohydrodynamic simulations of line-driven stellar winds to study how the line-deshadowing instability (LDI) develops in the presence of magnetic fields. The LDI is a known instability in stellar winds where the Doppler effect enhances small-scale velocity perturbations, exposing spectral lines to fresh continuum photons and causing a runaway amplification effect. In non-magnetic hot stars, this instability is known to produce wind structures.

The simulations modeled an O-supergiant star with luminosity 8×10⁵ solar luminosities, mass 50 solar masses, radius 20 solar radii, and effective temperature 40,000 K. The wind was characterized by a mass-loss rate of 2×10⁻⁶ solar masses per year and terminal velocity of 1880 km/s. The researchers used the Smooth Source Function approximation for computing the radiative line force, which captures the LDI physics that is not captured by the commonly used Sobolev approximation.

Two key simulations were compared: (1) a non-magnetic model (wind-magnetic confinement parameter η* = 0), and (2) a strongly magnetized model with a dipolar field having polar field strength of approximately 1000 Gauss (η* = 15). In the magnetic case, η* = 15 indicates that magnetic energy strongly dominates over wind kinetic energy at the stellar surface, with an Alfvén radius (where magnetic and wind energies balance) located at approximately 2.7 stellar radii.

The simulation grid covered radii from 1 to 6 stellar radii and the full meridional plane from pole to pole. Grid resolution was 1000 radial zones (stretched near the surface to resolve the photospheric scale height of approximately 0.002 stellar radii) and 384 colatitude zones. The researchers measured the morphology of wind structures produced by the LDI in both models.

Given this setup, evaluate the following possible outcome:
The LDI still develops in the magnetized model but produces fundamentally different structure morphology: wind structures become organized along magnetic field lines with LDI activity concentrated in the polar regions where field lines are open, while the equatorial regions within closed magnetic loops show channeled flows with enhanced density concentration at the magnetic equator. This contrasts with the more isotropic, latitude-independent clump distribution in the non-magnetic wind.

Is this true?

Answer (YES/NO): YES